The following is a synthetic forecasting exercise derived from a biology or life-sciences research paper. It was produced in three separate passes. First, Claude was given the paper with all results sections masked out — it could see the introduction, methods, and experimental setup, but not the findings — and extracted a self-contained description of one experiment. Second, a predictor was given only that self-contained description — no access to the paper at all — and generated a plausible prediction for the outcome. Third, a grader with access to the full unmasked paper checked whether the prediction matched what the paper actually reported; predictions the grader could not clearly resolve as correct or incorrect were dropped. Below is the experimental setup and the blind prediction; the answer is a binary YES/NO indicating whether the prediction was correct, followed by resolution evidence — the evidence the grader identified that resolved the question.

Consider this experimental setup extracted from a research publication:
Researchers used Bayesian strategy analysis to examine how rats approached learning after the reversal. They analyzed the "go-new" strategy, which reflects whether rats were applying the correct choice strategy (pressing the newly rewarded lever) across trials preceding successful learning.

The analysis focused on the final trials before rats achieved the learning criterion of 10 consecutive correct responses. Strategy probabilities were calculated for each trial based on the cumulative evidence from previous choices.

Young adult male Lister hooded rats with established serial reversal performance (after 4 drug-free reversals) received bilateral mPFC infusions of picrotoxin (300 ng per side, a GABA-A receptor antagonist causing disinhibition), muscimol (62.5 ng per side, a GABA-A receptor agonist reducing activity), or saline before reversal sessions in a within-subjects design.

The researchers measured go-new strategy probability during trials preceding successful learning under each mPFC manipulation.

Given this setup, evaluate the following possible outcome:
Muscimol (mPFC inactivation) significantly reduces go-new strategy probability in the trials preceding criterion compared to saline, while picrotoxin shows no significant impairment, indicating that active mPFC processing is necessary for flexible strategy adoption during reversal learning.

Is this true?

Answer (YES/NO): NO